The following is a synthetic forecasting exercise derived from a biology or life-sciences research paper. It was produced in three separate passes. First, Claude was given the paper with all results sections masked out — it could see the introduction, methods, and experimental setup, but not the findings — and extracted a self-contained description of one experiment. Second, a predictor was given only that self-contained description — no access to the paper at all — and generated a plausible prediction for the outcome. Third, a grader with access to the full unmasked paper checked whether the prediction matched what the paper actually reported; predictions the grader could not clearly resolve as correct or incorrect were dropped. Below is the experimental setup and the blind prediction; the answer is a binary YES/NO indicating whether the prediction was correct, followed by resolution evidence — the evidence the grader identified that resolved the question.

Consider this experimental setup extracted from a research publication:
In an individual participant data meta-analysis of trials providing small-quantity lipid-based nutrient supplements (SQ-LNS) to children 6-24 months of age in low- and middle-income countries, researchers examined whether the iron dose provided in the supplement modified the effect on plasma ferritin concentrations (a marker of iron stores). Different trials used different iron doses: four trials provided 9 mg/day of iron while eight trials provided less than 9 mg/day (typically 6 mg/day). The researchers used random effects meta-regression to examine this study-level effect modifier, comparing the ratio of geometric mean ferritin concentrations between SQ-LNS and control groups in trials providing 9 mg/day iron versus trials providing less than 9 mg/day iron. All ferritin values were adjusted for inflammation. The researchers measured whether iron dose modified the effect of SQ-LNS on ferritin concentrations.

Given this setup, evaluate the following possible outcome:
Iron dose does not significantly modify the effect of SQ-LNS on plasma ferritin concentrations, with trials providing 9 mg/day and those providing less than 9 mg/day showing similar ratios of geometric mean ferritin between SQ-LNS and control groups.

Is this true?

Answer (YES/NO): NO